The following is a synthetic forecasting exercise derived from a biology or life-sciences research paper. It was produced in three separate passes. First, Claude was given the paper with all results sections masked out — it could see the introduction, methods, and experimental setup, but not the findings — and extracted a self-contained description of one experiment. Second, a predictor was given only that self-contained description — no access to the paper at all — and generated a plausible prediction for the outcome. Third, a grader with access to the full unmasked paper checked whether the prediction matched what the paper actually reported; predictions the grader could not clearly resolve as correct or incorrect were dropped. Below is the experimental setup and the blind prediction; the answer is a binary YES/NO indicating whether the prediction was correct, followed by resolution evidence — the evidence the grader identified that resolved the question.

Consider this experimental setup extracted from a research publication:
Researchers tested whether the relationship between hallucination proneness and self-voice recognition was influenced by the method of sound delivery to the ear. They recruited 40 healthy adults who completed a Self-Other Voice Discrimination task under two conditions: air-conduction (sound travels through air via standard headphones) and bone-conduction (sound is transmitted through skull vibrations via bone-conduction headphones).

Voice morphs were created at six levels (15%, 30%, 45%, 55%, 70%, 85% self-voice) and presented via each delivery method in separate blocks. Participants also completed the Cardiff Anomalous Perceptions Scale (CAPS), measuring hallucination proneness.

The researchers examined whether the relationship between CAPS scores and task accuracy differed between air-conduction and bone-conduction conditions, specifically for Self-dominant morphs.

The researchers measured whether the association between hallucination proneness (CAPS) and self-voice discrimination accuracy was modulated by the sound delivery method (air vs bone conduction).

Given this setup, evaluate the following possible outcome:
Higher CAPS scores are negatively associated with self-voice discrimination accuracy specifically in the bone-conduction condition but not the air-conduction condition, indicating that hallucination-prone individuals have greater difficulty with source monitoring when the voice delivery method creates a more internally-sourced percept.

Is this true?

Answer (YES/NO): NO